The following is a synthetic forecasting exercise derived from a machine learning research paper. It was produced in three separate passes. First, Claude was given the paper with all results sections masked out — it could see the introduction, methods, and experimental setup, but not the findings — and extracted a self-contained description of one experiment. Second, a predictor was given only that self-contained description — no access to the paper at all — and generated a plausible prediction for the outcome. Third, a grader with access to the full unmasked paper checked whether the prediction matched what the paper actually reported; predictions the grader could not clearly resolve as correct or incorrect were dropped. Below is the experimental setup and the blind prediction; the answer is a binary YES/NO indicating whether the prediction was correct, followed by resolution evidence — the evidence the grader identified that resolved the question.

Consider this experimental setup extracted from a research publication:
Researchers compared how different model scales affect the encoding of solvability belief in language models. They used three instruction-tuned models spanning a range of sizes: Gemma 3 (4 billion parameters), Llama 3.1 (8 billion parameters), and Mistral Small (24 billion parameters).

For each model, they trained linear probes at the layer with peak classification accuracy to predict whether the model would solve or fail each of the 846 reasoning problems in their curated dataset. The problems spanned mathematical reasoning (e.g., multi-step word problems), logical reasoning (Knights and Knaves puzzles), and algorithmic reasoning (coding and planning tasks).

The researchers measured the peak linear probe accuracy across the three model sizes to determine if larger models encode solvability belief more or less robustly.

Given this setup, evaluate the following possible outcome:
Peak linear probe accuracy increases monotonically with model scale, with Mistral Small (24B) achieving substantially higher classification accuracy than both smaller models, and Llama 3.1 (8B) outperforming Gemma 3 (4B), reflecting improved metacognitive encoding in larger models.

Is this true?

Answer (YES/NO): NO